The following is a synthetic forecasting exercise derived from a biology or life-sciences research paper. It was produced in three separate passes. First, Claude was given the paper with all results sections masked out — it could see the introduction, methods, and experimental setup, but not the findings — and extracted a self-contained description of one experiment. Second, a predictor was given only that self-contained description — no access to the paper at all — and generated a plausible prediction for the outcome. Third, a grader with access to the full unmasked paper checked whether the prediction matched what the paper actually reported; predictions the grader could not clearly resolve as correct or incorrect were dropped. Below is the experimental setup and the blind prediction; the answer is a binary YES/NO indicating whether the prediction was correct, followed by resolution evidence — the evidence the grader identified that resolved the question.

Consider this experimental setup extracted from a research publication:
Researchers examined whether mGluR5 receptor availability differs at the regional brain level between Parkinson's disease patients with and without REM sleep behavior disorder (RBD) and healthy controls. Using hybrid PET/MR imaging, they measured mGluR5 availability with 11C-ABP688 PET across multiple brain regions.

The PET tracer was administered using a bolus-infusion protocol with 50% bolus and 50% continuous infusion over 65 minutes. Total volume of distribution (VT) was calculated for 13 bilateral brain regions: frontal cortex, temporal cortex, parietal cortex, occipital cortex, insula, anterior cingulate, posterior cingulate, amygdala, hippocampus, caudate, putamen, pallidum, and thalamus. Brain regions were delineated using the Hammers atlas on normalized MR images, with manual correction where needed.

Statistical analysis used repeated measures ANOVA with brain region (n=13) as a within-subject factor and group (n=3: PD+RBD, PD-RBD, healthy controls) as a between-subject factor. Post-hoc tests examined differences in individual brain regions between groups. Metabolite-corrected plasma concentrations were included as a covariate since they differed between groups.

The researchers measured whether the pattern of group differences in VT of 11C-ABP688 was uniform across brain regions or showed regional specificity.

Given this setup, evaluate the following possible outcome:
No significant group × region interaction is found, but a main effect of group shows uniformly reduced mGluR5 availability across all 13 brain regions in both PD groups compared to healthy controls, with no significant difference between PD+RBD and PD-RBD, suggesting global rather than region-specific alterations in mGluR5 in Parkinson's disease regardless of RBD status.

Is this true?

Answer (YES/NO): NO